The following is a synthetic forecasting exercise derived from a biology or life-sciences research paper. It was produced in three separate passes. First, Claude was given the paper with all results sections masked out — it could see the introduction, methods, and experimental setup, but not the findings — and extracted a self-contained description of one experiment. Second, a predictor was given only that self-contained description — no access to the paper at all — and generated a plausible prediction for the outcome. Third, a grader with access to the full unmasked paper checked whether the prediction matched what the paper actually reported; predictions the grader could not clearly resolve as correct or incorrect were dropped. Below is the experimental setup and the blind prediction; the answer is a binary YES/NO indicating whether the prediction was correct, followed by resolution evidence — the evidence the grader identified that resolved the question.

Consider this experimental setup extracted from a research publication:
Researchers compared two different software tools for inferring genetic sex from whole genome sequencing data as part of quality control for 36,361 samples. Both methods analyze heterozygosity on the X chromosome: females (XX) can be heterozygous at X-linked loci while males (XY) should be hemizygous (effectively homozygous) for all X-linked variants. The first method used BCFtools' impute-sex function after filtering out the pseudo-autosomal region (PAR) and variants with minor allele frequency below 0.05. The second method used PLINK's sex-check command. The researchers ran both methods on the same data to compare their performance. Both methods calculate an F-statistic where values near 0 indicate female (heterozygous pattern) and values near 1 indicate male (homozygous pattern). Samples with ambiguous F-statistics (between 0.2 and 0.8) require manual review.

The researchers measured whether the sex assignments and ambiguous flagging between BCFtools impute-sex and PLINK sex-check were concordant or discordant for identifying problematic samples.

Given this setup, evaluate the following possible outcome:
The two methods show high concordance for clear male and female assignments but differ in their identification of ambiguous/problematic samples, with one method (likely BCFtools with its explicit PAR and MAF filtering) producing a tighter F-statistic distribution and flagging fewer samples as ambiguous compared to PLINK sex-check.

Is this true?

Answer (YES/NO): NO